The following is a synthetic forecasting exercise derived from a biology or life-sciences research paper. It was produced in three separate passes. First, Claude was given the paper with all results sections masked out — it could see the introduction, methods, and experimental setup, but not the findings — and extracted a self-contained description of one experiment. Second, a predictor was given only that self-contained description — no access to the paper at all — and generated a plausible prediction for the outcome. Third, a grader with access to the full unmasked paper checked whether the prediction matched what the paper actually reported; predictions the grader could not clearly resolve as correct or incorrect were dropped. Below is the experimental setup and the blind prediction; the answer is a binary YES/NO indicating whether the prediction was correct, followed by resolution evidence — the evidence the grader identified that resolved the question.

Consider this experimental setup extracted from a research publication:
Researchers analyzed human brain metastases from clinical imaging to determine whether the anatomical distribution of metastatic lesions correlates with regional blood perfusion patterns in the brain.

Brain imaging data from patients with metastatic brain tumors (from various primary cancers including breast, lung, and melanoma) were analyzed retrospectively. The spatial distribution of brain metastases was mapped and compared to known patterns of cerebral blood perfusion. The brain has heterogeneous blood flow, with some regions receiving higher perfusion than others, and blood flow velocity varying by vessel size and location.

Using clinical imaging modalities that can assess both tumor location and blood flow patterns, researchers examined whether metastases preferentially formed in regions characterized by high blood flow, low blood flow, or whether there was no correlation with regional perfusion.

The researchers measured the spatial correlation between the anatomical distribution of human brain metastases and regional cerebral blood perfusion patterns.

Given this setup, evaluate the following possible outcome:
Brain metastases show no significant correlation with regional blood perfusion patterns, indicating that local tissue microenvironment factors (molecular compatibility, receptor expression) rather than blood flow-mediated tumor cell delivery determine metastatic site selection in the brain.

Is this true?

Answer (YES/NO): NO